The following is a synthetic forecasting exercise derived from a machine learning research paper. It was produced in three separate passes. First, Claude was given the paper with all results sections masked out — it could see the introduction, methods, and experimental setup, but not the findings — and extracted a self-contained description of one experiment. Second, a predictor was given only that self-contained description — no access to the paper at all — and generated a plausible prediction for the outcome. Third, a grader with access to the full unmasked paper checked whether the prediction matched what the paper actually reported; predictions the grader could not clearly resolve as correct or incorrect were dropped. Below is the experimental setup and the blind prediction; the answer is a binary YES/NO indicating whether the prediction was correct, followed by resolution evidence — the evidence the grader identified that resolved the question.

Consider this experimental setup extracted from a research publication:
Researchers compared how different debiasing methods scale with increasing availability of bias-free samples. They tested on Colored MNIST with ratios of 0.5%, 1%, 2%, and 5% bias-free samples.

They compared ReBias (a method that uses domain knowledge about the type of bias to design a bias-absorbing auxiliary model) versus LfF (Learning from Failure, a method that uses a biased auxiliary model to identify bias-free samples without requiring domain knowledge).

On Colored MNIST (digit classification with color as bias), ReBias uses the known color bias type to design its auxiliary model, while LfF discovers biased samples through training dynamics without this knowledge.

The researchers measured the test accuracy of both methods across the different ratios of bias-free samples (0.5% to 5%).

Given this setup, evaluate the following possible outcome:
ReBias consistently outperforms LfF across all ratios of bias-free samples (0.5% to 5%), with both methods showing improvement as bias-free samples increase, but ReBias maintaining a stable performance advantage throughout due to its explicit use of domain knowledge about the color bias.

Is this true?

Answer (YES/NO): NO